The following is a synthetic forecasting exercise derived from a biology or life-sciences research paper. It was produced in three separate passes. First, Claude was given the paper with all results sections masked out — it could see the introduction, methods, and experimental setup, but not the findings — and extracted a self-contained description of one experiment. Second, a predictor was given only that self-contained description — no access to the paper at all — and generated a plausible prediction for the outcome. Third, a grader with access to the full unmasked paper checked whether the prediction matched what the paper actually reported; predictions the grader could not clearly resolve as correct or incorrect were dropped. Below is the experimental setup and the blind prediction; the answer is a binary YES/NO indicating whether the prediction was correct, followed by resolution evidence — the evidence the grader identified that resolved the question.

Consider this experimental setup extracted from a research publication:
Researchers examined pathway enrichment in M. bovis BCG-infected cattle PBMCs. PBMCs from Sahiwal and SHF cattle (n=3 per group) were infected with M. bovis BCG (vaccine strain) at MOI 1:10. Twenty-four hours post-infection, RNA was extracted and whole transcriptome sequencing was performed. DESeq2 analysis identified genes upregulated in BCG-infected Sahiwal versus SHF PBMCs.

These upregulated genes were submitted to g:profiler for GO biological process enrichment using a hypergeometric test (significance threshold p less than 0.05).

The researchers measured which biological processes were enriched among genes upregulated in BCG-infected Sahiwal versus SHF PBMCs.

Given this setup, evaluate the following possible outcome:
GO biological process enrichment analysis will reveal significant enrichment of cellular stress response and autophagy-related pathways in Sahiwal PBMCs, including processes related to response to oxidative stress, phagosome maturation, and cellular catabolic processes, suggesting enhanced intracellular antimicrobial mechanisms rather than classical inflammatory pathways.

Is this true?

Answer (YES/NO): NO